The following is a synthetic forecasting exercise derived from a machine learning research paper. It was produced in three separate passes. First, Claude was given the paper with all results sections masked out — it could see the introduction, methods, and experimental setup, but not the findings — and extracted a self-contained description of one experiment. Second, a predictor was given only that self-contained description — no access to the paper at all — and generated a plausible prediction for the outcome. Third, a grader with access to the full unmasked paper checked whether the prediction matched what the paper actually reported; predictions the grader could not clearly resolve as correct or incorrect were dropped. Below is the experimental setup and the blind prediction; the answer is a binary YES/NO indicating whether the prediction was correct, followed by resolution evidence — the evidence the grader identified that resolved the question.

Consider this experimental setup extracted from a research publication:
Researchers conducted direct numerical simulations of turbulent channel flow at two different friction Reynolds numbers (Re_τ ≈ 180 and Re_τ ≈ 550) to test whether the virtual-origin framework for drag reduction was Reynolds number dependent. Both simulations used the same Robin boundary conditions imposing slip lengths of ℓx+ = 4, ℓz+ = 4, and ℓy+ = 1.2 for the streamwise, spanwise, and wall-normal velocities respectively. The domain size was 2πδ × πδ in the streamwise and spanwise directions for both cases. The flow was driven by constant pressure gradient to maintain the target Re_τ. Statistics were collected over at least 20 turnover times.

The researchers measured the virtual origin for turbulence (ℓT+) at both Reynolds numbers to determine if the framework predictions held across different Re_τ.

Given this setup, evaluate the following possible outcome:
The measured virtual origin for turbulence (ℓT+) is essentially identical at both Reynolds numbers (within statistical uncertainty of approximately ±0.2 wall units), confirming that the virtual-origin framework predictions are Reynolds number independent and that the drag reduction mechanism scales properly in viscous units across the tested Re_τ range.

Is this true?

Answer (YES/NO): YES